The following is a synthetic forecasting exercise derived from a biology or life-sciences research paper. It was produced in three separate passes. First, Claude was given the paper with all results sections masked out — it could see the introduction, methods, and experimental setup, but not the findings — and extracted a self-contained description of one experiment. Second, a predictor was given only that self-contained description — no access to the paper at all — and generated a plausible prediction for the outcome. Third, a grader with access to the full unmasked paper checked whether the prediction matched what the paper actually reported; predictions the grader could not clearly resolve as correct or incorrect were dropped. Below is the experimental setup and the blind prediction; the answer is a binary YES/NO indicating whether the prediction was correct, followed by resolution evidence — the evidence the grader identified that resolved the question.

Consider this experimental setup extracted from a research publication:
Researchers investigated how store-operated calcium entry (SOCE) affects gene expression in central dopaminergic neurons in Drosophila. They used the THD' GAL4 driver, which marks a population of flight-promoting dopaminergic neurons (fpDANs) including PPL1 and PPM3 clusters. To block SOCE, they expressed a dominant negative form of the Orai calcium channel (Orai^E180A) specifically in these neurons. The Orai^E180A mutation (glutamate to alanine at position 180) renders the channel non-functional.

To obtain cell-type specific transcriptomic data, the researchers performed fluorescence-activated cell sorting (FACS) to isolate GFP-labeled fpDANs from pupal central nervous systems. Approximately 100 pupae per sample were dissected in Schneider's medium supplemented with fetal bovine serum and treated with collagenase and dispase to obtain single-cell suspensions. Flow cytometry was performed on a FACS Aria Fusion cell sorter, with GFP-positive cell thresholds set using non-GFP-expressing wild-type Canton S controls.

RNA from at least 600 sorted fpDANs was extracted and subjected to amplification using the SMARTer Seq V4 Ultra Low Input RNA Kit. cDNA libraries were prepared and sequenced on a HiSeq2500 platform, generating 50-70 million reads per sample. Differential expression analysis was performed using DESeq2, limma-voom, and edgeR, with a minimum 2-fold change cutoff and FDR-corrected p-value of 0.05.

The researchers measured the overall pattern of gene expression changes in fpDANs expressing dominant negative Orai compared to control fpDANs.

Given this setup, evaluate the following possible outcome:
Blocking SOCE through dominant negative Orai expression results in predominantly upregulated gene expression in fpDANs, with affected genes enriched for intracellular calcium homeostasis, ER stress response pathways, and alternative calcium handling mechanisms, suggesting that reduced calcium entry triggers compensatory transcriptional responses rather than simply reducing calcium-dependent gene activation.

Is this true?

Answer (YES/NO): NO